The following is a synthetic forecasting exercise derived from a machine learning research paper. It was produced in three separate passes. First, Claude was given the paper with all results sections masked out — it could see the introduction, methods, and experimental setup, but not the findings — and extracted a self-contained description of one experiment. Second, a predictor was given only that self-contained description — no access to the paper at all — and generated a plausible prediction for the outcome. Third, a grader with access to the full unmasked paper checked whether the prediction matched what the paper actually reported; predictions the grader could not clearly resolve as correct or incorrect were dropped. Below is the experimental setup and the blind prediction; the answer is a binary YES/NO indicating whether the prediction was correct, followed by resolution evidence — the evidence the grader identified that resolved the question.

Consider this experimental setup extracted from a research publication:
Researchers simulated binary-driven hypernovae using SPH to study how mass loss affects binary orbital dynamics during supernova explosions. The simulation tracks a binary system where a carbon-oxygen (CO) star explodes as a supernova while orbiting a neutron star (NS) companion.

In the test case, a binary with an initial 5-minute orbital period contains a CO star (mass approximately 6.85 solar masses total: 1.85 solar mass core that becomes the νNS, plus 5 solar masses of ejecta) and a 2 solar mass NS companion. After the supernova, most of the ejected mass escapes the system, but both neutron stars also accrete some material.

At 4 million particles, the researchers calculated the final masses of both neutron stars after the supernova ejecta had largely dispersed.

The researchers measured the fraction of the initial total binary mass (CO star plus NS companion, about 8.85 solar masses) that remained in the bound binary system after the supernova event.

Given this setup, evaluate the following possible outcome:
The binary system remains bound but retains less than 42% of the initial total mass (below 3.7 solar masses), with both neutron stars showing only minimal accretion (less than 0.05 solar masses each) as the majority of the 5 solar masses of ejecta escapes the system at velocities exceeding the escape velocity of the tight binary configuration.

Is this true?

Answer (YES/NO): NO